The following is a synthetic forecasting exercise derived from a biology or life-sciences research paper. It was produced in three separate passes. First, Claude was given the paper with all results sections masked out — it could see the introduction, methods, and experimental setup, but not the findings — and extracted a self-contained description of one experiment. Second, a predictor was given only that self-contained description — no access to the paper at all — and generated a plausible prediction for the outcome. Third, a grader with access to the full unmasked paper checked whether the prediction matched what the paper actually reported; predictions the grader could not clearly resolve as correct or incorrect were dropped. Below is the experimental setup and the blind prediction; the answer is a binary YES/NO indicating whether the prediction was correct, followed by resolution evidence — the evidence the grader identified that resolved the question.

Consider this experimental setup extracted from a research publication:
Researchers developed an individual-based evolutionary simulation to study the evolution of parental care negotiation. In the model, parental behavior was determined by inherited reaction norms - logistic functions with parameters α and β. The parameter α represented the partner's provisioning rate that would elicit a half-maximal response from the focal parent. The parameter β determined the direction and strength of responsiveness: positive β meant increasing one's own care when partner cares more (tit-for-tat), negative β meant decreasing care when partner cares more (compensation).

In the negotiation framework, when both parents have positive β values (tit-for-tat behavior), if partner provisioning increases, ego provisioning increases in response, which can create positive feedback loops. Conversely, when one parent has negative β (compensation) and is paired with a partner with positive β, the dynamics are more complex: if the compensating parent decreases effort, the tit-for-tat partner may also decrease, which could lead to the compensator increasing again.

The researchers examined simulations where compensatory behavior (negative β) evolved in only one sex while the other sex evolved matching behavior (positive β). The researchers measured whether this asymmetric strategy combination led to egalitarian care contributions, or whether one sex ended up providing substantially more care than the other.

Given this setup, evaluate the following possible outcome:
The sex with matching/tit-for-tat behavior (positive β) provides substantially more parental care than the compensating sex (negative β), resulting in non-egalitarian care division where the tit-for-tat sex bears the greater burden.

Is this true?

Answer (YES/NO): NO